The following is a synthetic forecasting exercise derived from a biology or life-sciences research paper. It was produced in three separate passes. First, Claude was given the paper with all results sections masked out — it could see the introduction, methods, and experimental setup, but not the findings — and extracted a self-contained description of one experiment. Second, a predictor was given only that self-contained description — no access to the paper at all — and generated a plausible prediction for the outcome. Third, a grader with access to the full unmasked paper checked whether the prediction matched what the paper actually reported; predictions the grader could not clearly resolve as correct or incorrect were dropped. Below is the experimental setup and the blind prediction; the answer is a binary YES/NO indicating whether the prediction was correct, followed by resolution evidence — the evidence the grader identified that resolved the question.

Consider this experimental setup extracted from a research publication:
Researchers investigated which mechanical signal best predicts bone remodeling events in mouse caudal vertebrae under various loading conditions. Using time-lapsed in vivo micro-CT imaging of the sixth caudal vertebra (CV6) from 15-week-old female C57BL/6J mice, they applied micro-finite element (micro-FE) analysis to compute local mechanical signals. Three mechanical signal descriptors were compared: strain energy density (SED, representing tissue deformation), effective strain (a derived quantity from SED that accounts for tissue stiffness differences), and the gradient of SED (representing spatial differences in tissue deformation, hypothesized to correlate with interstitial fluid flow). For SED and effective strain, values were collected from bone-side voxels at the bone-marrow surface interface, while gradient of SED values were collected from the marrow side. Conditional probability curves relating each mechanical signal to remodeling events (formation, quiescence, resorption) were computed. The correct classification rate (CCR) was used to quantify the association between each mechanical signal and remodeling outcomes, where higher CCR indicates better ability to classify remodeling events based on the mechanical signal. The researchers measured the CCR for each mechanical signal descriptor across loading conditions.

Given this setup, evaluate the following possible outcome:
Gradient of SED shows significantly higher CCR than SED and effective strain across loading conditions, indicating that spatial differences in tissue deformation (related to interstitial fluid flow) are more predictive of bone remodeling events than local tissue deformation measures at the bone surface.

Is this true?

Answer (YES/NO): NO